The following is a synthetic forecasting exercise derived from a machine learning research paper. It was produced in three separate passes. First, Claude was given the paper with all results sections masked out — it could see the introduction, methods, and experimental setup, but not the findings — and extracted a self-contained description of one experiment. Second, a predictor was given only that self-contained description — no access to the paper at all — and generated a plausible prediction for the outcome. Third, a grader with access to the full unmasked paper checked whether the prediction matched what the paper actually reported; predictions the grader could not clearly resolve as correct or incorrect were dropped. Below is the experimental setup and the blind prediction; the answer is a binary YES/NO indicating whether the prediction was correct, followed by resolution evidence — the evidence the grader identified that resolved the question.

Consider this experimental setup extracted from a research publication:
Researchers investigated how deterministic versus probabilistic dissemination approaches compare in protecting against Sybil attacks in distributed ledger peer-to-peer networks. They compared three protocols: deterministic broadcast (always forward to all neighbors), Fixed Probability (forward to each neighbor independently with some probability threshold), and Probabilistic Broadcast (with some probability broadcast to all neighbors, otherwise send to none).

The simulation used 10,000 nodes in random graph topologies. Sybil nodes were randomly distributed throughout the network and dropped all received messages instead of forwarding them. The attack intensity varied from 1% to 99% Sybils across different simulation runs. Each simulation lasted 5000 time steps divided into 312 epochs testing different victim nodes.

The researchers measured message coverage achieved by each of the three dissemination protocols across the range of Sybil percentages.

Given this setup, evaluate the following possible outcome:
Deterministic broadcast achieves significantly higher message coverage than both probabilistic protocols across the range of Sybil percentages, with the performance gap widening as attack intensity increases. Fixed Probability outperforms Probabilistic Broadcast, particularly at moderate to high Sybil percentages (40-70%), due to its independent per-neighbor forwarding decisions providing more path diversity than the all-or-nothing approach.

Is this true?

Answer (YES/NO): NO